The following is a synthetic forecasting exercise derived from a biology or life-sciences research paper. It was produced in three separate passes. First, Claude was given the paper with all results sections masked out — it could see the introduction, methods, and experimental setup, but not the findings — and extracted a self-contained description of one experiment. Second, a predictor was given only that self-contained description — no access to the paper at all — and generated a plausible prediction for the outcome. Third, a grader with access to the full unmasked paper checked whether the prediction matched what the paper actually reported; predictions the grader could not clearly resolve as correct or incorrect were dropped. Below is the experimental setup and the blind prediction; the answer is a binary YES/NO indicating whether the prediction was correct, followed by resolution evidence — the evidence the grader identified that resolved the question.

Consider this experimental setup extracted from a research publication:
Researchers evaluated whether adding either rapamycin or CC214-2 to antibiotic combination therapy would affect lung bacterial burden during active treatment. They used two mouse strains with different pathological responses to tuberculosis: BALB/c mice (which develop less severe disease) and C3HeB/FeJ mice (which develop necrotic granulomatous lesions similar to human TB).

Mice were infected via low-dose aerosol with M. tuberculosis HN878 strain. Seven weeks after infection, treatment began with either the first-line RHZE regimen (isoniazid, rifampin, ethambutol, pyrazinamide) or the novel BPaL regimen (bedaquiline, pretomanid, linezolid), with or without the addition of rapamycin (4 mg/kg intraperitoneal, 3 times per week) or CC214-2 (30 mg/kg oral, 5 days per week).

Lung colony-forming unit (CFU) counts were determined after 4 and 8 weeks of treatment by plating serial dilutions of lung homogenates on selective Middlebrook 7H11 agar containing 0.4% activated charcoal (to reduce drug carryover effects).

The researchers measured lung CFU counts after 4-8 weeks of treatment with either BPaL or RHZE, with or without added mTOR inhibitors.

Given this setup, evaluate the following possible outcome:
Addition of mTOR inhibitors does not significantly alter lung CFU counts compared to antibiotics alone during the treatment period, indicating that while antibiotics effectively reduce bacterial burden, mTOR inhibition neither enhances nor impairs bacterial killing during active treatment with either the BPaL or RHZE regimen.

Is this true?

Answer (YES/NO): YES